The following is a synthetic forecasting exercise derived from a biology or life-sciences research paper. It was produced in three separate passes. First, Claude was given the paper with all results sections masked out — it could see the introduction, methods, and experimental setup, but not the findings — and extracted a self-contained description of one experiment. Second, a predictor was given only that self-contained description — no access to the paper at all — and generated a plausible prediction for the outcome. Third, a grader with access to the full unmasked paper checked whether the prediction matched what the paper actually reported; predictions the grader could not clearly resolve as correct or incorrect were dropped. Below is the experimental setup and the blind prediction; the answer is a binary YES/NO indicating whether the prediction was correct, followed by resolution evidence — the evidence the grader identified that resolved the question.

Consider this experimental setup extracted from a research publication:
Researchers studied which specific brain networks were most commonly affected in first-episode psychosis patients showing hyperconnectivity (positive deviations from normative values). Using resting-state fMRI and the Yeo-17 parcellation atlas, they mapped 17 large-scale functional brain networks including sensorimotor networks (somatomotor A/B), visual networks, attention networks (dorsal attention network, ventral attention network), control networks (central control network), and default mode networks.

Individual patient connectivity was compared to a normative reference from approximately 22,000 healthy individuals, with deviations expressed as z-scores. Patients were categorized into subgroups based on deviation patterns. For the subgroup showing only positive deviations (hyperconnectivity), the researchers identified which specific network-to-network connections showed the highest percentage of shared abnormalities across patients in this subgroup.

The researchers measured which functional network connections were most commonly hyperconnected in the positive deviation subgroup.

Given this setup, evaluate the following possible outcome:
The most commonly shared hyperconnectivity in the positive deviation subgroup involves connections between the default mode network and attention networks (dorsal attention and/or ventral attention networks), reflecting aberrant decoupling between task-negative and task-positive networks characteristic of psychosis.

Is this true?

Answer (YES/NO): NO